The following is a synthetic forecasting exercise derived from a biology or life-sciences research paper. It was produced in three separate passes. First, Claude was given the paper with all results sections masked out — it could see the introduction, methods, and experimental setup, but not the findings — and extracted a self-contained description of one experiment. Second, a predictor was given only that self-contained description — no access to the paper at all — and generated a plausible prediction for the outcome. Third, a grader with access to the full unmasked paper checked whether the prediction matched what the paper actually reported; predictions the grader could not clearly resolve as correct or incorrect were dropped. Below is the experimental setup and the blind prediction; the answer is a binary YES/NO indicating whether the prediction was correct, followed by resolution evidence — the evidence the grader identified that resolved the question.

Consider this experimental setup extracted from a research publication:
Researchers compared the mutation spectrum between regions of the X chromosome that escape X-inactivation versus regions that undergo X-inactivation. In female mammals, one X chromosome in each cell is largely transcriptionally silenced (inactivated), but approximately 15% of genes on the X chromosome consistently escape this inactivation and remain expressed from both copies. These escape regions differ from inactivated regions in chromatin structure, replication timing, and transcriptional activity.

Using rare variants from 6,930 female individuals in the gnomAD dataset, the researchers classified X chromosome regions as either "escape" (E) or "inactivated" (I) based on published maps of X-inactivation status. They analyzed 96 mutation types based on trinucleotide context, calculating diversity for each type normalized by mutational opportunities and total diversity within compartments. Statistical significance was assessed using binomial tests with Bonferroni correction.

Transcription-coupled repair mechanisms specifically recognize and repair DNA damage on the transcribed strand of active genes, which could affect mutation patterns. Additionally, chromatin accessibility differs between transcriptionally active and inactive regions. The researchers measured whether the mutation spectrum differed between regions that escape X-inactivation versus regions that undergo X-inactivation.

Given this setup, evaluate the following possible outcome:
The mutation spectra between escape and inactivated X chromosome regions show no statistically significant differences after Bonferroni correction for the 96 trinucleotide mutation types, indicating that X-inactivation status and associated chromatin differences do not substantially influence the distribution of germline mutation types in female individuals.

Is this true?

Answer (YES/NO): NO